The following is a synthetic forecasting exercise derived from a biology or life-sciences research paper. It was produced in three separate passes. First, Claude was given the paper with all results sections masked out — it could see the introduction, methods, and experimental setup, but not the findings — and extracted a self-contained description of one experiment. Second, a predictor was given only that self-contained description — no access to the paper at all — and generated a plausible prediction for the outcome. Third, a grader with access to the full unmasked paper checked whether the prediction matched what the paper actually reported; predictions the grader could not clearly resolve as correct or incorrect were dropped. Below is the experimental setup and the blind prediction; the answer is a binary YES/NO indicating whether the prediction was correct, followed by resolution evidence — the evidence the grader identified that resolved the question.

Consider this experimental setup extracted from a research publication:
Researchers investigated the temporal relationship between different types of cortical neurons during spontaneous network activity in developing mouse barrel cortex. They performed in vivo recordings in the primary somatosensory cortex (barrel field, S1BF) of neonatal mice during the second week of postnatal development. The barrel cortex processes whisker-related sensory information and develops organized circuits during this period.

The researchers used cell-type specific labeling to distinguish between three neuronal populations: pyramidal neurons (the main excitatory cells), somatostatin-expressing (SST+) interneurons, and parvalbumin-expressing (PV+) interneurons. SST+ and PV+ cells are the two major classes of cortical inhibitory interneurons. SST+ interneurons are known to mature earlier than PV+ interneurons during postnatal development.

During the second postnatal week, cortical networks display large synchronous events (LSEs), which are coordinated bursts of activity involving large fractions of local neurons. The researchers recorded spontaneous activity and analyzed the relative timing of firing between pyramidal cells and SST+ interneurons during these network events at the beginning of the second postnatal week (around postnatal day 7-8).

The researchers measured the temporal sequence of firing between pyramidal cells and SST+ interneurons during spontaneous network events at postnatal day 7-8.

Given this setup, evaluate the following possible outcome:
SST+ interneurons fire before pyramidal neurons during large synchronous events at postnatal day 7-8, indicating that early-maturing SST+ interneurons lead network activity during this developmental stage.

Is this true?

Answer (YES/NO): NO